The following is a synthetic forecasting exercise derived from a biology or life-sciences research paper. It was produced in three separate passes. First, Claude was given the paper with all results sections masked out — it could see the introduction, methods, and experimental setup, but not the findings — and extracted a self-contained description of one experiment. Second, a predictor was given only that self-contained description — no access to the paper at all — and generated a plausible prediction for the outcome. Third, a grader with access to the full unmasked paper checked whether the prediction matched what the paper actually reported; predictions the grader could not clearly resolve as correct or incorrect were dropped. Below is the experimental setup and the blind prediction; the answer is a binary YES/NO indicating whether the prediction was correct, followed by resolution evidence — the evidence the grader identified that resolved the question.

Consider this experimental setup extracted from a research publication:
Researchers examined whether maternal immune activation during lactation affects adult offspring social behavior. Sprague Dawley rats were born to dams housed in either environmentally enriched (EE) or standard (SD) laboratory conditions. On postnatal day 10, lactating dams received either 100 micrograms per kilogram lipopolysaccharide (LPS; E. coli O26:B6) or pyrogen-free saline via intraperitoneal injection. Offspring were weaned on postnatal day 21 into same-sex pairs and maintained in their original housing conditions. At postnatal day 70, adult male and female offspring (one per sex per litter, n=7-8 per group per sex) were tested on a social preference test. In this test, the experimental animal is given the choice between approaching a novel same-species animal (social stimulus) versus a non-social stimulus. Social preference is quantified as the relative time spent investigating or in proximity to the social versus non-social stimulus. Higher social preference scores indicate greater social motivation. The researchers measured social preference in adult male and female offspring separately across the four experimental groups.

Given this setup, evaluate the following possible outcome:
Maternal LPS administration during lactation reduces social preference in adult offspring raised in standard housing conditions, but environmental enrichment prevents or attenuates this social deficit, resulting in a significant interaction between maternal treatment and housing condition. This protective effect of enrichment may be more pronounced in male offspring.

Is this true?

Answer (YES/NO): YES